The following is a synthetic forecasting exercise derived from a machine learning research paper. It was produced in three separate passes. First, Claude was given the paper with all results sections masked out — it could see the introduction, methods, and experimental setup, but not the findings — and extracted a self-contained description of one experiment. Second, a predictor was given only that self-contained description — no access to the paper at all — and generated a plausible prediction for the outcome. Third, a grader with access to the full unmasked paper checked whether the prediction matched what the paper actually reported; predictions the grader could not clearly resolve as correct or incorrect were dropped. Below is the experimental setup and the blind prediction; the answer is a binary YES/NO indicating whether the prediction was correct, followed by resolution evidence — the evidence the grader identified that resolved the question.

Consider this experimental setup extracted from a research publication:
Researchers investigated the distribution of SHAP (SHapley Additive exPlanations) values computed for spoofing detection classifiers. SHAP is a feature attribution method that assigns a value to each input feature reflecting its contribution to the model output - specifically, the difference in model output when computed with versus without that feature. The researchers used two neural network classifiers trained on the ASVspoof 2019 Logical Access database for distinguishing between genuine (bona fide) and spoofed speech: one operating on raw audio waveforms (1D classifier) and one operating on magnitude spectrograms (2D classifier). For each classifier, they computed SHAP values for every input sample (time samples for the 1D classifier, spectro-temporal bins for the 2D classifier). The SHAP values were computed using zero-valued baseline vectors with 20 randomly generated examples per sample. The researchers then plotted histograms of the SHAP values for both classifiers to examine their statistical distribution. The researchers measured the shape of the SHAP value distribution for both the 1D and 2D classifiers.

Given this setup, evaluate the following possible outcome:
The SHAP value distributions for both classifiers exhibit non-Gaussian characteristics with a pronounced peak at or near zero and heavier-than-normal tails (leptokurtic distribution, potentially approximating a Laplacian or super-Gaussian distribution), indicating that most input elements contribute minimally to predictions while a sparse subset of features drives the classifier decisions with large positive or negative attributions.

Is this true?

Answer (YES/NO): YES